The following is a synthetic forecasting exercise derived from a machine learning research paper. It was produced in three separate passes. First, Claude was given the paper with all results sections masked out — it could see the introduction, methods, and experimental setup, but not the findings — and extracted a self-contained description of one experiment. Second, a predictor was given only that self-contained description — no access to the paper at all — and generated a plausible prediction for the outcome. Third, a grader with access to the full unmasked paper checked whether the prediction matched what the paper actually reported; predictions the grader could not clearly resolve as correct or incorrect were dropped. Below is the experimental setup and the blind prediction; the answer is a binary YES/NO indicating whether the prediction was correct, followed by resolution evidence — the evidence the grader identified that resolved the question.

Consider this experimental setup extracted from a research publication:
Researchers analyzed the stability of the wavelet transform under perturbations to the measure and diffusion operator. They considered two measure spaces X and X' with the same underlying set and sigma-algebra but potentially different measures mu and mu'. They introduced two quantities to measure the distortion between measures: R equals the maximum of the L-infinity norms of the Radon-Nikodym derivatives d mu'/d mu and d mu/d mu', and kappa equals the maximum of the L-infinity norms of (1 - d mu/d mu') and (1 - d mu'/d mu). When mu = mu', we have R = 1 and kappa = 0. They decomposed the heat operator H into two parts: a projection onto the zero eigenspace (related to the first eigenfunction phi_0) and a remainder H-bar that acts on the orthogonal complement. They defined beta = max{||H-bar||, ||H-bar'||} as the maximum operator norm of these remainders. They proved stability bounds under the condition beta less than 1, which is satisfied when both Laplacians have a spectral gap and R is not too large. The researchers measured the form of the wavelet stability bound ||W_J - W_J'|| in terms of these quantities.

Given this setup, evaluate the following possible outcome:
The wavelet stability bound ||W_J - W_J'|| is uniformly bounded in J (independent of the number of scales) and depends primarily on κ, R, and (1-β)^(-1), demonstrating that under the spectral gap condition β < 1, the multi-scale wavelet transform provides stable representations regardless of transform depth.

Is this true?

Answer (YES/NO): NO